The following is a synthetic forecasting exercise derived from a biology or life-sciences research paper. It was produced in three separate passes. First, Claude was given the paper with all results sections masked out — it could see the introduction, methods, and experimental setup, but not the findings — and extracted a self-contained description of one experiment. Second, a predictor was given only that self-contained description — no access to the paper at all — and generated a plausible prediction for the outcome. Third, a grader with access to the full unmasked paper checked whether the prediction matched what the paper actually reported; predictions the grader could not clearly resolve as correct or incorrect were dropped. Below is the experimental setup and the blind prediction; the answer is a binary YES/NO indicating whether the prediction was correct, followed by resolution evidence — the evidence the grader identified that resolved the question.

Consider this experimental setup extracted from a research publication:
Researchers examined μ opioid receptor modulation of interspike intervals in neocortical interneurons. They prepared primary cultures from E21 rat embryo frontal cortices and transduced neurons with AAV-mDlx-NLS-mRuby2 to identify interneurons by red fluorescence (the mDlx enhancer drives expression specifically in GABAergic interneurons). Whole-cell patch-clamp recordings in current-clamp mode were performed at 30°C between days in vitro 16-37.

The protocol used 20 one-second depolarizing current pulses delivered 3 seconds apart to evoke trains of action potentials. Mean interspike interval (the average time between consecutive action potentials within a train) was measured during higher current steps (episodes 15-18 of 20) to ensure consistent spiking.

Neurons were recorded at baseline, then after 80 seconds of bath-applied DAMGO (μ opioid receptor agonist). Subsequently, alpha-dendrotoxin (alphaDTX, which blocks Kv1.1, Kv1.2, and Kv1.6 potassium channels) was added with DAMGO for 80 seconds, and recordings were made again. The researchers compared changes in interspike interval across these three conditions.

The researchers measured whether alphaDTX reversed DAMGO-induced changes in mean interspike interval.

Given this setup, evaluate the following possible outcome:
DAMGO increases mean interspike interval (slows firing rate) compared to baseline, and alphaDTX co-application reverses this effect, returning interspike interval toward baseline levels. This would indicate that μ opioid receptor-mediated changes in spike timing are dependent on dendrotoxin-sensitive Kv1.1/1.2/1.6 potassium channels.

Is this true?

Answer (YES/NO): YES